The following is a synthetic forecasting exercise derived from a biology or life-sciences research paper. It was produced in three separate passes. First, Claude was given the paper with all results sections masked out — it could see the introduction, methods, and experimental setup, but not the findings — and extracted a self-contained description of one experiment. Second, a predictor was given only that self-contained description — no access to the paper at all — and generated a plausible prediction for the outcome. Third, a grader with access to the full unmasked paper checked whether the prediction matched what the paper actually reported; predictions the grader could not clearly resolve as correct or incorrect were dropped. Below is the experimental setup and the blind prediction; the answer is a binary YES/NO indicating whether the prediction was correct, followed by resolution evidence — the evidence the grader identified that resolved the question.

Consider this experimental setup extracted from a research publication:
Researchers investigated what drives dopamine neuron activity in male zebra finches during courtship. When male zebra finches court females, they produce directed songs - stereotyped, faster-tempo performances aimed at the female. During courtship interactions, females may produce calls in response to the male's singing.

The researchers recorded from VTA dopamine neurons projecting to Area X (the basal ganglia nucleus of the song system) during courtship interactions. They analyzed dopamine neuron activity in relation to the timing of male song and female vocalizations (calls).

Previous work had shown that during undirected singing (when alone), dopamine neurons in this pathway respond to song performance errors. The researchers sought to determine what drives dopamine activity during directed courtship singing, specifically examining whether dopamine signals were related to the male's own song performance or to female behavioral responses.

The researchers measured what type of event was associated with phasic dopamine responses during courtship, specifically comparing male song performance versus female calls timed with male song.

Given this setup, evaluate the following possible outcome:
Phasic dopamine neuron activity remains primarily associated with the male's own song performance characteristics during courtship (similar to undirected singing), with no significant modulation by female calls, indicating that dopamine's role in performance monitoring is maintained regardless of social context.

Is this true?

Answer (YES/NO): NO